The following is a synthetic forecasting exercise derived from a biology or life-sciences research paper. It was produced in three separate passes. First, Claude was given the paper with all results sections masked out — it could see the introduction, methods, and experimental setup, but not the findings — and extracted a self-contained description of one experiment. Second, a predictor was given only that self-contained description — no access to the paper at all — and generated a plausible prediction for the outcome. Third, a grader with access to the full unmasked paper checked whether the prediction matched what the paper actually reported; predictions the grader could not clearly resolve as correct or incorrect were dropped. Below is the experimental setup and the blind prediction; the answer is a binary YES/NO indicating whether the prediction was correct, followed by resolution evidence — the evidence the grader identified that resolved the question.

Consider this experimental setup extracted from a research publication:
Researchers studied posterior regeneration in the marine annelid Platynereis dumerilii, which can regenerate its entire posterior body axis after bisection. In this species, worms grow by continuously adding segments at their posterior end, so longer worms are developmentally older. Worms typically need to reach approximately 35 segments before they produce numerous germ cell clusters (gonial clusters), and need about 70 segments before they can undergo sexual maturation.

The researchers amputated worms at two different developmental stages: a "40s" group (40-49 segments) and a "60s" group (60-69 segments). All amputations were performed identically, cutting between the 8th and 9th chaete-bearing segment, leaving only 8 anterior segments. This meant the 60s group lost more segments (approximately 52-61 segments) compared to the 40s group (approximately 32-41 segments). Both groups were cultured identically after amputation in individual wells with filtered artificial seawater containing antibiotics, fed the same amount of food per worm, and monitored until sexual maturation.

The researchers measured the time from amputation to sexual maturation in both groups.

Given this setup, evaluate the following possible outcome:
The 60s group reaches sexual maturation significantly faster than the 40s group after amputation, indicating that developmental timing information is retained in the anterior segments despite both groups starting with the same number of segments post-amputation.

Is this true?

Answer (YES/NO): YES